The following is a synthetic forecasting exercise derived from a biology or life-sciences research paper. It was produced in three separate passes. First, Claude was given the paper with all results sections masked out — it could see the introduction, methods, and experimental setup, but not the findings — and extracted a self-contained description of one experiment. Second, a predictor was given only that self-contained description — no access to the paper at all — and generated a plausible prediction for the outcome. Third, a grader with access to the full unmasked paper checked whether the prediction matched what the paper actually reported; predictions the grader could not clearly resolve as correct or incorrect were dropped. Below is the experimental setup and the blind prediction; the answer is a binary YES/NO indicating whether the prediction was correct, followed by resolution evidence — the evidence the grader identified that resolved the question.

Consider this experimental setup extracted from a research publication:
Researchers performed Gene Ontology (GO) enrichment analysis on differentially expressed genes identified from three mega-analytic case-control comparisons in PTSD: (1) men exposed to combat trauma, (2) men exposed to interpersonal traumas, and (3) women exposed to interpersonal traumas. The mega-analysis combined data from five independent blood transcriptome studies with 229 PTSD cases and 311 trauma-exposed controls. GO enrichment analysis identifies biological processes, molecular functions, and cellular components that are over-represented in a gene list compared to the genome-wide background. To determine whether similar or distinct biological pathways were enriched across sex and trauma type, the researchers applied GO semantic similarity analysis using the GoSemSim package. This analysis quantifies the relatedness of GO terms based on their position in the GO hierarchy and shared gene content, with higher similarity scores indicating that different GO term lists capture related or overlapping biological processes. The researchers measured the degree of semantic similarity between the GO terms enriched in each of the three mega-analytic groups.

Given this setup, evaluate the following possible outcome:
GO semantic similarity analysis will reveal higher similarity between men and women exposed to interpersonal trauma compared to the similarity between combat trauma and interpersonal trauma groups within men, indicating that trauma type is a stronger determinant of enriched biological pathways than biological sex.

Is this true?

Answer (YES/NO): YES